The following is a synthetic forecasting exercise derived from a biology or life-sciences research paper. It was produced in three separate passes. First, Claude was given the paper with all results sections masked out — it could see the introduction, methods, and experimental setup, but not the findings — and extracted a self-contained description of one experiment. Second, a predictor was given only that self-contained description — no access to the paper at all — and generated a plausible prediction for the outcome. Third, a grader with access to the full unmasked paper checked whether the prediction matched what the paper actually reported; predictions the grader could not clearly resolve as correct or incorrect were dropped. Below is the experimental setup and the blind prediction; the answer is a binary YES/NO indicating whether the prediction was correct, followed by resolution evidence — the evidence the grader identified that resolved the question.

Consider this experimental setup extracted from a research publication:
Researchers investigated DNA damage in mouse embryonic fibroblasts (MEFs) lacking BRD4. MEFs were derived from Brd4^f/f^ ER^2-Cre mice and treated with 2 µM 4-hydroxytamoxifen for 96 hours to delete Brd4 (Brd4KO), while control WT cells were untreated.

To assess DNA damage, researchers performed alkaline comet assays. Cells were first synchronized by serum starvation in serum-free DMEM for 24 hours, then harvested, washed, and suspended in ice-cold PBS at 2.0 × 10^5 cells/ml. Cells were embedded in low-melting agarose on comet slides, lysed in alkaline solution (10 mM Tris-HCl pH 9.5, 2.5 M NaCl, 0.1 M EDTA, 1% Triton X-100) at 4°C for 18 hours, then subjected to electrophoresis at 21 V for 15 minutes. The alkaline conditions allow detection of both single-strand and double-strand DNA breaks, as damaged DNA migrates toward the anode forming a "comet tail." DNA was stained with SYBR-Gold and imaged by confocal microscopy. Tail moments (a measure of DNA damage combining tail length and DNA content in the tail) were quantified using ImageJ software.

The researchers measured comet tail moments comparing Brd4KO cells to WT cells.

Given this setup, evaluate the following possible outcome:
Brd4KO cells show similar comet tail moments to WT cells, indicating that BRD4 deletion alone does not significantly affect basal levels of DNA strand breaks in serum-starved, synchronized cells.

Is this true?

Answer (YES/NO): NO